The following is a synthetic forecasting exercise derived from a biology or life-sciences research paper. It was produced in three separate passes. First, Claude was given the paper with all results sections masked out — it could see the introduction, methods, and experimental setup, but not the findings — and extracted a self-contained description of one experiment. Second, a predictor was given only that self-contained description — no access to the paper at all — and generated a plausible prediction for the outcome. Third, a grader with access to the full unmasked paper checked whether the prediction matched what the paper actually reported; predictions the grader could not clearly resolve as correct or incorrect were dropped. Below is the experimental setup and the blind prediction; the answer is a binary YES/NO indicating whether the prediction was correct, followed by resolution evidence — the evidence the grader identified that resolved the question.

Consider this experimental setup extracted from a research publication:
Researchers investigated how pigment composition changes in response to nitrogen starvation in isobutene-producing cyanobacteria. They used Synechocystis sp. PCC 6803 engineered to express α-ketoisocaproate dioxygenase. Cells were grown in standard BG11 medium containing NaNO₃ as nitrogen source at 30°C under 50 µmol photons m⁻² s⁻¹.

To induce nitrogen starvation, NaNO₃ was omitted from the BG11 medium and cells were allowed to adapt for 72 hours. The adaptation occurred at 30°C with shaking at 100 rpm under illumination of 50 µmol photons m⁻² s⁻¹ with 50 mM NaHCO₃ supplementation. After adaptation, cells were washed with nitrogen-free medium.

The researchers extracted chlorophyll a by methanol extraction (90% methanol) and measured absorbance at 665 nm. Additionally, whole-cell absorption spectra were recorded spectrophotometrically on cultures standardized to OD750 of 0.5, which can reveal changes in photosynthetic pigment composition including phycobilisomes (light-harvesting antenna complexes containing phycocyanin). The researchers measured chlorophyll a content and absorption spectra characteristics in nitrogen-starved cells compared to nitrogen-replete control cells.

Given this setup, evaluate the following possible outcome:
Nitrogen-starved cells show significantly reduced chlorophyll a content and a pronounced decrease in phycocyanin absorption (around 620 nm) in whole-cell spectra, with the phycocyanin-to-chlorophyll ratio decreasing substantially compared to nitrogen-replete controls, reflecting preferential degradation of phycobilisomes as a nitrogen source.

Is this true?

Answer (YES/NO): YES